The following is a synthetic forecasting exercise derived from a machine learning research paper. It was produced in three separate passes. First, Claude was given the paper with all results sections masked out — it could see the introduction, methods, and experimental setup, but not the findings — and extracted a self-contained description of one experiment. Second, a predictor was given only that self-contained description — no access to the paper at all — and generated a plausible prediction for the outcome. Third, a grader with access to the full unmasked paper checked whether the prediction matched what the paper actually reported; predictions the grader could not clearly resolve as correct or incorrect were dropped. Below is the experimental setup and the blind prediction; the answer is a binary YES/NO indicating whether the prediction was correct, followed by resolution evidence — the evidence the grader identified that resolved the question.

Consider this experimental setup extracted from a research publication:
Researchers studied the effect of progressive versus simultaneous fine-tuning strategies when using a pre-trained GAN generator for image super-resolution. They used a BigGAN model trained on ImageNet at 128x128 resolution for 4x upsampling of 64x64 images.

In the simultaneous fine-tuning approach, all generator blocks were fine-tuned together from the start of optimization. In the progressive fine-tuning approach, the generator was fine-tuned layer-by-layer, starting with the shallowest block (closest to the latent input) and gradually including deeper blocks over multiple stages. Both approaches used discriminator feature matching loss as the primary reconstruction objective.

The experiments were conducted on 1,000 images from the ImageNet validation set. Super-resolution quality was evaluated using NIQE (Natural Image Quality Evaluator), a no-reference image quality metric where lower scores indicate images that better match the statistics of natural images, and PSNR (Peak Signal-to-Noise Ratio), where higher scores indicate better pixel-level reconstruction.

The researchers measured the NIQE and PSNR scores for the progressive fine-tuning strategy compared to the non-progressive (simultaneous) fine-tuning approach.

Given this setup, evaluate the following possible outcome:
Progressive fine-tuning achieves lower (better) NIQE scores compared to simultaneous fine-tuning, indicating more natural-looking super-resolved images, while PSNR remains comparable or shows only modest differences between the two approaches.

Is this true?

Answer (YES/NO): YES